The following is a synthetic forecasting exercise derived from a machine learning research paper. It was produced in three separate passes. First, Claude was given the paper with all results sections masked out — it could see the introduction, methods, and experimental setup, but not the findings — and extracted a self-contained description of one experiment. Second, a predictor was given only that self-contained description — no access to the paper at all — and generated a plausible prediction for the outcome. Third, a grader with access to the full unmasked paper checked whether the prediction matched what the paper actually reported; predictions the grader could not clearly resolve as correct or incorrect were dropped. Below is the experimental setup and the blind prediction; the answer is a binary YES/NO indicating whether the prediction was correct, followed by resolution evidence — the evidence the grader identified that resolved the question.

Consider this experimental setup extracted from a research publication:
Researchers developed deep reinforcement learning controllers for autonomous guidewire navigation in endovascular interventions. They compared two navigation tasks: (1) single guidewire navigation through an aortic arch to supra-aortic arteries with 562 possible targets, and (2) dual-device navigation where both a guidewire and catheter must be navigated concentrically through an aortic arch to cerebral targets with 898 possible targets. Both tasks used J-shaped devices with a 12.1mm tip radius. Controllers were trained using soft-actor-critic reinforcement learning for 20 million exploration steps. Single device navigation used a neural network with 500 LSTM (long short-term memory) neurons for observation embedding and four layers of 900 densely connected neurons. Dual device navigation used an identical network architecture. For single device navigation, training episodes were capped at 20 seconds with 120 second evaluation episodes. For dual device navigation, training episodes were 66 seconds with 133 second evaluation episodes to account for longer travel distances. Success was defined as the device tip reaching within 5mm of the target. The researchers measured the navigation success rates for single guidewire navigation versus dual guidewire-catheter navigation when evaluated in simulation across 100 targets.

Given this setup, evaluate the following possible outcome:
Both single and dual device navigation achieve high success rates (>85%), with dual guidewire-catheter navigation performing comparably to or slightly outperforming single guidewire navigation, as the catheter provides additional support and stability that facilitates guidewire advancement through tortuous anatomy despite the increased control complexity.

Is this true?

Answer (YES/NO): NO